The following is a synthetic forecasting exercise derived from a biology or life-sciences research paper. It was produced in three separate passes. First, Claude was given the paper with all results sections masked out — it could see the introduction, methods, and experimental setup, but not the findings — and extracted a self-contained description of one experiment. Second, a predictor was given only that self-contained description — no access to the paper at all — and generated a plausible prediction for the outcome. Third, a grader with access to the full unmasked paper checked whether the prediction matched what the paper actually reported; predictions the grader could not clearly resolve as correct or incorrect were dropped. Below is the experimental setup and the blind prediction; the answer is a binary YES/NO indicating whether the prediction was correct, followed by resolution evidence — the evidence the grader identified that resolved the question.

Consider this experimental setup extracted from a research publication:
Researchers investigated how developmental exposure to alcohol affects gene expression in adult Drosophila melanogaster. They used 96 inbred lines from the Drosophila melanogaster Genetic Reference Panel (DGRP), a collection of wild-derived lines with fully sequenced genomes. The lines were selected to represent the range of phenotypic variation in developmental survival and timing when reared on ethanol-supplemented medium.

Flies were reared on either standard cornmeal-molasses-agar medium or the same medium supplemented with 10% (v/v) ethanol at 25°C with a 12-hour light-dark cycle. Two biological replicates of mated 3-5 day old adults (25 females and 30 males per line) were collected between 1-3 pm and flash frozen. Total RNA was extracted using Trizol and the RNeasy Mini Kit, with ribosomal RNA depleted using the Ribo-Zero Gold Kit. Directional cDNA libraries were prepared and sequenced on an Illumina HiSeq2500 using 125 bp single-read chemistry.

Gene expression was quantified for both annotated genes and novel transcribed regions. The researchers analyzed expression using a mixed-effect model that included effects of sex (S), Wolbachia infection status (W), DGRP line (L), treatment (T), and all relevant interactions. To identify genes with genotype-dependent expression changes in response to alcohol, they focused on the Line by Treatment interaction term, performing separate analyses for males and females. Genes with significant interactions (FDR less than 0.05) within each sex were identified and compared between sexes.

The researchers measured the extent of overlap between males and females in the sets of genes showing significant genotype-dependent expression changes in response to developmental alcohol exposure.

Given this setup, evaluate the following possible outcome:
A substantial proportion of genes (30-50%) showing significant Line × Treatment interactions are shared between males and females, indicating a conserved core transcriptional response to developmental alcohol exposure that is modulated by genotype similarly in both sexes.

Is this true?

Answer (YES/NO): NO